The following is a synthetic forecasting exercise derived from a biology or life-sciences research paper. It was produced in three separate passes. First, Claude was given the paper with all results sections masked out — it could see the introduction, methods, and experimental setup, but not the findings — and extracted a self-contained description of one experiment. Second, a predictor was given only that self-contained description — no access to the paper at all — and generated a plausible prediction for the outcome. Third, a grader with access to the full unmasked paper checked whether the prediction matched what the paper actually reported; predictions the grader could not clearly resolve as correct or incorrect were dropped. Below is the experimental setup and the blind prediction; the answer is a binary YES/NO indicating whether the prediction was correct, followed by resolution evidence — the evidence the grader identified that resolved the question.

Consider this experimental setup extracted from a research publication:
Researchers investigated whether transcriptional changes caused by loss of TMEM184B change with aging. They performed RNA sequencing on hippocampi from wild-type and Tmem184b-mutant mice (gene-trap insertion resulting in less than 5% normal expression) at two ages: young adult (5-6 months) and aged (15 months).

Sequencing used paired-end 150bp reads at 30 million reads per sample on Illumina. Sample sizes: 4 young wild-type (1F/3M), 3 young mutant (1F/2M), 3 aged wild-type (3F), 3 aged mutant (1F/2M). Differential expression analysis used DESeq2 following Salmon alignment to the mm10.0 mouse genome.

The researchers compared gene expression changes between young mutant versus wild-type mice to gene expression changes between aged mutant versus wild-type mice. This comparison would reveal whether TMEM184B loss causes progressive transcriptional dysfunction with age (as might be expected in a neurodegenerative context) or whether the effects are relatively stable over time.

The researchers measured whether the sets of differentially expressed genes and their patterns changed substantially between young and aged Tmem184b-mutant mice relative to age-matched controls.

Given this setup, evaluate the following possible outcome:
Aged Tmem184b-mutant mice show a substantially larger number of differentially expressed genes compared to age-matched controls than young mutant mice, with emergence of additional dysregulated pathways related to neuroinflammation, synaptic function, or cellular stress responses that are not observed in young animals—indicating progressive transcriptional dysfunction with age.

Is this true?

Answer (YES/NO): NO